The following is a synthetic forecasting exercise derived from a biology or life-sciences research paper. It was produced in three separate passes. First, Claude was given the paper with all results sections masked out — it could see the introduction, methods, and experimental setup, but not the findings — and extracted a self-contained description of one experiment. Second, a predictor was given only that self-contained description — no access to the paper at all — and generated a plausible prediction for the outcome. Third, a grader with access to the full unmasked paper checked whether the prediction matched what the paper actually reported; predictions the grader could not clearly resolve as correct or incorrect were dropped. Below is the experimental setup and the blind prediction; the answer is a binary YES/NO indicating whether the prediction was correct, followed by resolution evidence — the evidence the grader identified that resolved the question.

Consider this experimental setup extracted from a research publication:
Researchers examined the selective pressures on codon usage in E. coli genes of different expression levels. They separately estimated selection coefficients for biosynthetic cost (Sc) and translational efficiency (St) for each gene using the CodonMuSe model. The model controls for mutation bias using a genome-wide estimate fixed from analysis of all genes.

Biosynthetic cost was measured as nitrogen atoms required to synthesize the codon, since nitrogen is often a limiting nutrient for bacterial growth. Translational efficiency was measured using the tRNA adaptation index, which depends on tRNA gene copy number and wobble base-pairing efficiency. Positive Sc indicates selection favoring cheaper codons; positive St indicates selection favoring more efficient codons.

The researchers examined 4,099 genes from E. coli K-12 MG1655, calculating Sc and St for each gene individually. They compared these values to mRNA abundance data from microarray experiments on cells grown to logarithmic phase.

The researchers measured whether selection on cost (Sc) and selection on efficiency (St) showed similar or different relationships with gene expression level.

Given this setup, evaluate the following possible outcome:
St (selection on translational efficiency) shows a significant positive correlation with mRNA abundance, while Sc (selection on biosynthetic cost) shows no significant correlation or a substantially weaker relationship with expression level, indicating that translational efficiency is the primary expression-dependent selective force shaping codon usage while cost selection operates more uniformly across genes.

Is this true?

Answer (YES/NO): NO